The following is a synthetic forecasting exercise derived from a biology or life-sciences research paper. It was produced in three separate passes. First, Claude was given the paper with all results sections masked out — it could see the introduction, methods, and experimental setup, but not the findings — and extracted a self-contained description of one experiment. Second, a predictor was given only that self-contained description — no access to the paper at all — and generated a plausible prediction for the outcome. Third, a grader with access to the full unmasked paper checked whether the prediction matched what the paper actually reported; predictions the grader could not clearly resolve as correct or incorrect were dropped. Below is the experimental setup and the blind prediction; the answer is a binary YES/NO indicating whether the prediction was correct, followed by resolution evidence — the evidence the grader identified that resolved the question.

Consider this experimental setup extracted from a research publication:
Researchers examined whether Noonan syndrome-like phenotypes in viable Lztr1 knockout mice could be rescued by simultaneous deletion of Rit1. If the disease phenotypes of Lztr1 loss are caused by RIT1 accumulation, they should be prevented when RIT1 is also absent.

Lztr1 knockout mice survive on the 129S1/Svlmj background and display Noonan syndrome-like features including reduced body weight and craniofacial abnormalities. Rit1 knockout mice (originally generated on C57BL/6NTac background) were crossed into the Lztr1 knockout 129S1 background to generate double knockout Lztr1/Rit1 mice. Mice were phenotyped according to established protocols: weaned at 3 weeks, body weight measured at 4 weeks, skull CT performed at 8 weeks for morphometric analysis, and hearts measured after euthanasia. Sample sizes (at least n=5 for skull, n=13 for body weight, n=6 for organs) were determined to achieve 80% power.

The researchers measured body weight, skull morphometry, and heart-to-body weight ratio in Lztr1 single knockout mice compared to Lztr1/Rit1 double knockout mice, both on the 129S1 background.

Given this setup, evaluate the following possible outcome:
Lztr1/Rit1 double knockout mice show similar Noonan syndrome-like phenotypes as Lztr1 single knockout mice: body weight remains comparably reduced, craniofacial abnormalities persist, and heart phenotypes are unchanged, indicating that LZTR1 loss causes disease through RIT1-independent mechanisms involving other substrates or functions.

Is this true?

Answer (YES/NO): NO